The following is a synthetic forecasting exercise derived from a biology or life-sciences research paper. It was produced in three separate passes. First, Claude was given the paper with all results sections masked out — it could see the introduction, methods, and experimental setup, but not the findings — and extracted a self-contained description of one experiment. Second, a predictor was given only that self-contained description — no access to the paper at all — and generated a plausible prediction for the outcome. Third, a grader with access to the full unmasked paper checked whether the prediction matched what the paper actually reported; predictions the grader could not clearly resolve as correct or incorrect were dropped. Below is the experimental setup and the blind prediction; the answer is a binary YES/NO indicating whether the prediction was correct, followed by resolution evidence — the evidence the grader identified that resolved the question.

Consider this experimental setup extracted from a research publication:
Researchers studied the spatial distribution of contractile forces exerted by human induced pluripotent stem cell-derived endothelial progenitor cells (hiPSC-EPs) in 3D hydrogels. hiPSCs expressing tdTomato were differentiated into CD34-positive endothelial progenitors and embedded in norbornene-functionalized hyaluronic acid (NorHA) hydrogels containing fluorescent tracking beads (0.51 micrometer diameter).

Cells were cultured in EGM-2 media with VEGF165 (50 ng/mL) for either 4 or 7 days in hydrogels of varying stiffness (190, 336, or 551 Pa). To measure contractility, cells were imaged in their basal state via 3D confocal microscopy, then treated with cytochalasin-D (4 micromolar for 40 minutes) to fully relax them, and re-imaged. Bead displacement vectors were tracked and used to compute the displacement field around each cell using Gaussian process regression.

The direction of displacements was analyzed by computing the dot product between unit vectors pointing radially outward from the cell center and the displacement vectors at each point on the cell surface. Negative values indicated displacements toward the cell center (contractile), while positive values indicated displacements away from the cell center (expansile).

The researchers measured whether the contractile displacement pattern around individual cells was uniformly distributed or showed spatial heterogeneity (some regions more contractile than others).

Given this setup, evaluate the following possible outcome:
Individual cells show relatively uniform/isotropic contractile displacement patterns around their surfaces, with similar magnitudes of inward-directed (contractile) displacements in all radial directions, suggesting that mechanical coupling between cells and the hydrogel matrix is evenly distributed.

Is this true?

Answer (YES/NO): NO